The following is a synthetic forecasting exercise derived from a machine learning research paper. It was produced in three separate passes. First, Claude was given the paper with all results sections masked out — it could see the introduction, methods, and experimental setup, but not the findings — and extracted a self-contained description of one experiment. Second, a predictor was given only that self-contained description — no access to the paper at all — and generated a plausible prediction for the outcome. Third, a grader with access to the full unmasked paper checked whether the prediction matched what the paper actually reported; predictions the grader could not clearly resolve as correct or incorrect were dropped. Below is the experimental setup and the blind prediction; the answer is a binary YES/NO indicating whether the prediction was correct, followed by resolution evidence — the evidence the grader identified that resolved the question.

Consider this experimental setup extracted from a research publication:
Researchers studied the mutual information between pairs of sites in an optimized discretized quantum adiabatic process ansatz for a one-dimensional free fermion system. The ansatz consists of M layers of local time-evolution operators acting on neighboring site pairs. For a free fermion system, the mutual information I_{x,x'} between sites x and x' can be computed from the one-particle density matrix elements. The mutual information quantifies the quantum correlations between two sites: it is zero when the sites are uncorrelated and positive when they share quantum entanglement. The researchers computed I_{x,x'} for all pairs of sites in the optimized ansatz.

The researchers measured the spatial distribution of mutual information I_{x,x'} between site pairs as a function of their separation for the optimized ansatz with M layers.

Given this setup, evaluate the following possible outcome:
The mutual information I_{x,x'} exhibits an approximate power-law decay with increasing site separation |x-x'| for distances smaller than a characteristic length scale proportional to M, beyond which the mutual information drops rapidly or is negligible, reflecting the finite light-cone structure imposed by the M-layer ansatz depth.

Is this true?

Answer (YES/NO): NO